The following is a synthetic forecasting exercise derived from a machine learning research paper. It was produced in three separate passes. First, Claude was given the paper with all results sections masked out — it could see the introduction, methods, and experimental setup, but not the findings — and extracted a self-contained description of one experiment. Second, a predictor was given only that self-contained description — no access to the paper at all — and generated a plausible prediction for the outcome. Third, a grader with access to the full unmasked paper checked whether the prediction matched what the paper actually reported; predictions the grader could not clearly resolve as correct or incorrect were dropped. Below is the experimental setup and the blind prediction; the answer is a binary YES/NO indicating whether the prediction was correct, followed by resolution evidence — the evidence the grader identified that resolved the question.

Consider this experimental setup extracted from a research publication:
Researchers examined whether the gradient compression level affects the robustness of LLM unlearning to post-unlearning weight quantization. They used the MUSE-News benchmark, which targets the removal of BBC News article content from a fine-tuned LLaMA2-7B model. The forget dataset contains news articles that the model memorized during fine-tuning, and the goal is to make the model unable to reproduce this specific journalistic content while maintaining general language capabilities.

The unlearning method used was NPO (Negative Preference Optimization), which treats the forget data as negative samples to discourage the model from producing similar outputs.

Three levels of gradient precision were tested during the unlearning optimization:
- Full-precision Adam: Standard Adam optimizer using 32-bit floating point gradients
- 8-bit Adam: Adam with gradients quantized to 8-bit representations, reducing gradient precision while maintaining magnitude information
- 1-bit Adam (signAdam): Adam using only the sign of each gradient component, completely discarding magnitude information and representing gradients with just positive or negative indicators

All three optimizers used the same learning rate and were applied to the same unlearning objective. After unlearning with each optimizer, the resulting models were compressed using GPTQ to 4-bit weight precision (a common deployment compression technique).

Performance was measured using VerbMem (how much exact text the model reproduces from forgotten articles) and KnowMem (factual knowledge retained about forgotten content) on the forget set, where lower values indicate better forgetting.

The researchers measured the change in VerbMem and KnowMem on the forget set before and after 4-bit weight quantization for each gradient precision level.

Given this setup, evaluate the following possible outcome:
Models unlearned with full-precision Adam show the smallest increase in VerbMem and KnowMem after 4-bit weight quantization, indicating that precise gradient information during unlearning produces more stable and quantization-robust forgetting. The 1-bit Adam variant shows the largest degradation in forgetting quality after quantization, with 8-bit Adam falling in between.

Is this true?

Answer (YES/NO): NO